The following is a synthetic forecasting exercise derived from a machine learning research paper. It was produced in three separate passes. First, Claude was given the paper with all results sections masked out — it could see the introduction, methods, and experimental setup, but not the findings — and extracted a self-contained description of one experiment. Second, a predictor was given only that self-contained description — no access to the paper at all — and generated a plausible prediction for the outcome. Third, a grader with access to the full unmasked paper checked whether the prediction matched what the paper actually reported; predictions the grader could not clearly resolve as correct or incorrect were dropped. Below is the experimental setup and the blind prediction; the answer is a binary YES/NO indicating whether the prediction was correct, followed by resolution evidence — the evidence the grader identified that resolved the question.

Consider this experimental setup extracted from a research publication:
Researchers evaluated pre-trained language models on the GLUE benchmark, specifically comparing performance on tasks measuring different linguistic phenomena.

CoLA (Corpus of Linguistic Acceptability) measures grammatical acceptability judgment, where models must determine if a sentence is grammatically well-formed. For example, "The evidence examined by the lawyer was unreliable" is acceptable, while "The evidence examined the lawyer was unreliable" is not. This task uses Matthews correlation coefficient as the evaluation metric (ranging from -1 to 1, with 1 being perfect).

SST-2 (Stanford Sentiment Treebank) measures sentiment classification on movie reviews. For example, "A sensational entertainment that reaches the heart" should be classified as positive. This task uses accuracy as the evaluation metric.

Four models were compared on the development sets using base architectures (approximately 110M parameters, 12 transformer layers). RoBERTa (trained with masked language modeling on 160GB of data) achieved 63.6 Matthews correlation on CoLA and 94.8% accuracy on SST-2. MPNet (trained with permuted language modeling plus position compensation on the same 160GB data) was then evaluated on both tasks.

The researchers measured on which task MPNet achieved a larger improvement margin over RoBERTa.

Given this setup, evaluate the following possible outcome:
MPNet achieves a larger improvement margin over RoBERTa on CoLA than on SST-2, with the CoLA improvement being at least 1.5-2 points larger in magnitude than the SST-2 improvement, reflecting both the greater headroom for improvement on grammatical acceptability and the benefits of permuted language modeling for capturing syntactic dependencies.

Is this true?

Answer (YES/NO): NO